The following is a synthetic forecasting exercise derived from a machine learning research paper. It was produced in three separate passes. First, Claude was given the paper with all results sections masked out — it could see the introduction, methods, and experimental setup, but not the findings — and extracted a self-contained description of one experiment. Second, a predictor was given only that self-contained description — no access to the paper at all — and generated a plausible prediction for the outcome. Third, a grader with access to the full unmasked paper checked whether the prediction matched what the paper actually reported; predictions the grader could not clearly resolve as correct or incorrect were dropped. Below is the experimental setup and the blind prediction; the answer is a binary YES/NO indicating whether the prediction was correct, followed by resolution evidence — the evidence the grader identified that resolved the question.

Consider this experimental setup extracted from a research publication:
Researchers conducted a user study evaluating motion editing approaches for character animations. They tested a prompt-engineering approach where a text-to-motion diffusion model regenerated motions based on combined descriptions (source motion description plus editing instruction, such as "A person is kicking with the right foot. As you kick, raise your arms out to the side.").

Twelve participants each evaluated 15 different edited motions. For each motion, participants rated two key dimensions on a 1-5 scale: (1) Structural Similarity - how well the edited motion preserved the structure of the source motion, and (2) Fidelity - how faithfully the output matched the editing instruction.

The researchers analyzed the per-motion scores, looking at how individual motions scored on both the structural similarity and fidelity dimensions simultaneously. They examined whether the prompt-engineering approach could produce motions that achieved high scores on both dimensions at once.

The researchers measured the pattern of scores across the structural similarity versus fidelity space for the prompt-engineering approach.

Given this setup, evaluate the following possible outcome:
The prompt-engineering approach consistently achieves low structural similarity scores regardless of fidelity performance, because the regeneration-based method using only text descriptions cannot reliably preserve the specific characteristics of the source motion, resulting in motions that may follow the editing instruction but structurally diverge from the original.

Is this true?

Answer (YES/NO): NO